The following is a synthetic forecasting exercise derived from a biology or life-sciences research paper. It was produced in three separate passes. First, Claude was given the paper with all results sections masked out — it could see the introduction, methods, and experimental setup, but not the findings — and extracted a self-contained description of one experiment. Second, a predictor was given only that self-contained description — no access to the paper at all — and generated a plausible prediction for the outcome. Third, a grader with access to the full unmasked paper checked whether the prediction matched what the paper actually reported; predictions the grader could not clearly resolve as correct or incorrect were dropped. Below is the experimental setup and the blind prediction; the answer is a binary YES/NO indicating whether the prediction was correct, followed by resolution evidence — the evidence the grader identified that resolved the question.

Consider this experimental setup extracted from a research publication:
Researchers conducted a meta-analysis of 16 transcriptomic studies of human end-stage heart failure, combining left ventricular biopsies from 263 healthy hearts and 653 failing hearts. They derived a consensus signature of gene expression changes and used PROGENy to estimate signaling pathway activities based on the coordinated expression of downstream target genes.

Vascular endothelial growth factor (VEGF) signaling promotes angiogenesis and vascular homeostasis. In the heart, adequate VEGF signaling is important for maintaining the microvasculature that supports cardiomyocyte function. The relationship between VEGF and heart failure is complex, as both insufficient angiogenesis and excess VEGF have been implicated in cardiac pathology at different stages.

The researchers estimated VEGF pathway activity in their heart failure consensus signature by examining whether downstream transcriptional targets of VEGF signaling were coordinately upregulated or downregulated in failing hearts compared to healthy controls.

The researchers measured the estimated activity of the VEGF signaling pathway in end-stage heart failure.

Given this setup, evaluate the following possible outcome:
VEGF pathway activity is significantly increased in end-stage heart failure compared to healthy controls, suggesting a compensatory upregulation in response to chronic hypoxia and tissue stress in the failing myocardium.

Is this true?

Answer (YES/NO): NO